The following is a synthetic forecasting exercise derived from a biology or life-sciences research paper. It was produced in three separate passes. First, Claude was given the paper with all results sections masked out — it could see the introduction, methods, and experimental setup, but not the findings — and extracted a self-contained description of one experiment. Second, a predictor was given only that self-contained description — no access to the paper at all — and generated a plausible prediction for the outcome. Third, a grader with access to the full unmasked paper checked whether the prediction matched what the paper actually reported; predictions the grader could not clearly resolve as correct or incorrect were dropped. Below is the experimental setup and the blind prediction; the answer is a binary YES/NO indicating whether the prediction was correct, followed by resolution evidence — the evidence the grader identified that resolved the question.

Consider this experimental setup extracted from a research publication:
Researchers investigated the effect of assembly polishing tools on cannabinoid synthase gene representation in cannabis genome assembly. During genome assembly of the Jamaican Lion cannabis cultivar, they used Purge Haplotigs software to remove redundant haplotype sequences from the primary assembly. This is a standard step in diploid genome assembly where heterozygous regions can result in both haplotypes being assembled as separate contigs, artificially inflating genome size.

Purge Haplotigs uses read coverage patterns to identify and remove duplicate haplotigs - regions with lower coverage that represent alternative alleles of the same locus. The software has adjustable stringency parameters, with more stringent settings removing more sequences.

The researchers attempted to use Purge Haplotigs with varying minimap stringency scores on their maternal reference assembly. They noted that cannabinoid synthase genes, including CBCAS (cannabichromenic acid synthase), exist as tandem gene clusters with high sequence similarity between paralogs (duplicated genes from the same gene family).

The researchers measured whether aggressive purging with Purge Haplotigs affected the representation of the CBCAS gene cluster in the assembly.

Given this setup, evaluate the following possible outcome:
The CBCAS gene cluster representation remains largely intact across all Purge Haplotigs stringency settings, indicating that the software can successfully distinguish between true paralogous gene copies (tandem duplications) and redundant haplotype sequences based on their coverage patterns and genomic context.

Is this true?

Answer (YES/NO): NO